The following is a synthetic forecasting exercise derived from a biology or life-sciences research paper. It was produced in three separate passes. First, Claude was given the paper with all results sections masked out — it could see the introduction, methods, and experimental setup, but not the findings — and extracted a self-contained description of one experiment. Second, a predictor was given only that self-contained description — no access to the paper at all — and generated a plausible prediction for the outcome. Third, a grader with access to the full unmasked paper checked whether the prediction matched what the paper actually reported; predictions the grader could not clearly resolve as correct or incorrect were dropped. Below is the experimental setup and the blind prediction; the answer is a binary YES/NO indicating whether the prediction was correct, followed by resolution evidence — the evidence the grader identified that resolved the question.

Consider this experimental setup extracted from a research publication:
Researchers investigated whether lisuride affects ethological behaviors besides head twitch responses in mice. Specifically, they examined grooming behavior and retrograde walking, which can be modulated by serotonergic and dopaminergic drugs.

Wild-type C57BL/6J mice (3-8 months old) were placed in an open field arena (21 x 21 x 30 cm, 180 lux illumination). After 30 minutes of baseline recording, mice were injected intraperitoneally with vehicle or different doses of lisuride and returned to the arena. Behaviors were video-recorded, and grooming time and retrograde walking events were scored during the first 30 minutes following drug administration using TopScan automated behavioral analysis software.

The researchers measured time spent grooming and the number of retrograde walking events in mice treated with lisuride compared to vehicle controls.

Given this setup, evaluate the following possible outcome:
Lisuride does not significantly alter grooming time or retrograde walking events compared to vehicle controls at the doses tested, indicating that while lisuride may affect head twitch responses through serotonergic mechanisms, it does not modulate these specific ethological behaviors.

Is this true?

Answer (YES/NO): NO